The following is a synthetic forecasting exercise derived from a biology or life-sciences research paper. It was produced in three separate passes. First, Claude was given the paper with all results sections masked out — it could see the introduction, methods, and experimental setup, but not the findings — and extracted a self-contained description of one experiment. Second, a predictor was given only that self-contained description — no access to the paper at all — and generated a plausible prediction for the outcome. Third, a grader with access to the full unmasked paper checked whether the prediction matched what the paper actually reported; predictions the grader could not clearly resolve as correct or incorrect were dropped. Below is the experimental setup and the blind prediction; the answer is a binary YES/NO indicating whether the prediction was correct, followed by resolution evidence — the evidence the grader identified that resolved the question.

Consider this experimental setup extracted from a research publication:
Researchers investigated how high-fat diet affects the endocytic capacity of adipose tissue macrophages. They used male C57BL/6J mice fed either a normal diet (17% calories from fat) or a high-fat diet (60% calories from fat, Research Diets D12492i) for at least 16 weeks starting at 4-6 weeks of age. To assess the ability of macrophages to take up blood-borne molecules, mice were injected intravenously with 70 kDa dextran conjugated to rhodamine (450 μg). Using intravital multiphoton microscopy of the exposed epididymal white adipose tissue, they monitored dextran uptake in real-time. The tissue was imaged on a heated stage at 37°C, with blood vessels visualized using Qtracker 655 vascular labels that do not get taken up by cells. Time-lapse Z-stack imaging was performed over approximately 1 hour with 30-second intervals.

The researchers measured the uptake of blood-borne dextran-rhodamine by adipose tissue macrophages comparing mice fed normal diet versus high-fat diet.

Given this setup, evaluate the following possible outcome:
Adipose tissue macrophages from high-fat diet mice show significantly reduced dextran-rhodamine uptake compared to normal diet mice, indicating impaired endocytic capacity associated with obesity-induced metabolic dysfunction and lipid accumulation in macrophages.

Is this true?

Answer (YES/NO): YES